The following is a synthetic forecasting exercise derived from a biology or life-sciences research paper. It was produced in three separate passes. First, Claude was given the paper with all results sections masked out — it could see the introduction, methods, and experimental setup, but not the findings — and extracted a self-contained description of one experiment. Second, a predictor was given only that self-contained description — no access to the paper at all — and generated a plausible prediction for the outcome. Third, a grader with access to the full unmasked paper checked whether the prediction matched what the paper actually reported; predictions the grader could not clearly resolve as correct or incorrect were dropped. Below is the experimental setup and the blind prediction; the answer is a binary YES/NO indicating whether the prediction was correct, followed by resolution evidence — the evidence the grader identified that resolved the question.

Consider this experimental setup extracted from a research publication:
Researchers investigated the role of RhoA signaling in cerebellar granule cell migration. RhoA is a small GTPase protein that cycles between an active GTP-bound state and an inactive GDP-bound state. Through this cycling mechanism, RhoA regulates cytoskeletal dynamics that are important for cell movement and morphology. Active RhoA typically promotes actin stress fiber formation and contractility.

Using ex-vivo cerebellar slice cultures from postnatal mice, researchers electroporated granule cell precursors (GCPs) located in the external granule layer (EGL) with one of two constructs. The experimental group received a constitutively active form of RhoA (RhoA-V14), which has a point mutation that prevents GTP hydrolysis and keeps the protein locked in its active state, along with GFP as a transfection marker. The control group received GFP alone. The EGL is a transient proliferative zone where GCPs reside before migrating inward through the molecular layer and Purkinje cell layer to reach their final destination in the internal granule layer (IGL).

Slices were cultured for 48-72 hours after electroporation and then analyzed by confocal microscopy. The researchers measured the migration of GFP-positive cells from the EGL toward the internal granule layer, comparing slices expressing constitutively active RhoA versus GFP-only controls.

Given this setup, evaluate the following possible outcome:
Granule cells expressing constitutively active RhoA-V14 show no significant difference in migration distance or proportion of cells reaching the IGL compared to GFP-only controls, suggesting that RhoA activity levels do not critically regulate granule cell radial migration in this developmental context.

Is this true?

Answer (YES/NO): NO